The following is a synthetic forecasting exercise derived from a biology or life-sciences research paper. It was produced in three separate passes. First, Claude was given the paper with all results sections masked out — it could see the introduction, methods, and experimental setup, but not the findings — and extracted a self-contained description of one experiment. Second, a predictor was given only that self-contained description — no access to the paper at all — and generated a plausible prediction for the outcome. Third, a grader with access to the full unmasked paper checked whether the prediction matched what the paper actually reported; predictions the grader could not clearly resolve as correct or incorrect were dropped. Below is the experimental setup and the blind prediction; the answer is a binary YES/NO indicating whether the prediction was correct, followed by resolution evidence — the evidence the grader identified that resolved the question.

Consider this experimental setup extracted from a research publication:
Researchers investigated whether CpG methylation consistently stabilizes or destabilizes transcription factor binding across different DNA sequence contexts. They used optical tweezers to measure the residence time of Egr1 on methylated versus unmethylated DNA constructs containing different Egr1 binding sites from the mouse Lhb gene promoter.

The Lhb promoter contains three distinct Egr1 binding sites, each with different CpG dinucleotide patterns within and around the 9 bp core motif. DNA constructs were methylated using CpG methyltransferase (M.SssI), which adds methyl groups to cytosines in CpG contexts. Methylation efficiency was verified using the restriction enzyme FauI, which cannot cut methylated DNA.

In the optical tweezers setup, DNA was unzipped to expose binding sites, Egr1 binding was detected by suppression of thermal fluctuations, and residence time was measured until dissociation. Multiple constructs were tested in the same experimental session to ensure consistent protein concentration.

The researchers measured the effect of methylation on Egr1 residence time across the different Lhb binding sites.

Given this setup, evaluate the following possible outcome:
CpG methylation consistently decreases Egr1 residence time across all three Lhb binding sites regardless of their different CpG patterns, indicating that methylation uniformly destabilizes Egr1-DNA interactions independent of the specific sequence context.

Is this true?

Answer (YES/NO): NO